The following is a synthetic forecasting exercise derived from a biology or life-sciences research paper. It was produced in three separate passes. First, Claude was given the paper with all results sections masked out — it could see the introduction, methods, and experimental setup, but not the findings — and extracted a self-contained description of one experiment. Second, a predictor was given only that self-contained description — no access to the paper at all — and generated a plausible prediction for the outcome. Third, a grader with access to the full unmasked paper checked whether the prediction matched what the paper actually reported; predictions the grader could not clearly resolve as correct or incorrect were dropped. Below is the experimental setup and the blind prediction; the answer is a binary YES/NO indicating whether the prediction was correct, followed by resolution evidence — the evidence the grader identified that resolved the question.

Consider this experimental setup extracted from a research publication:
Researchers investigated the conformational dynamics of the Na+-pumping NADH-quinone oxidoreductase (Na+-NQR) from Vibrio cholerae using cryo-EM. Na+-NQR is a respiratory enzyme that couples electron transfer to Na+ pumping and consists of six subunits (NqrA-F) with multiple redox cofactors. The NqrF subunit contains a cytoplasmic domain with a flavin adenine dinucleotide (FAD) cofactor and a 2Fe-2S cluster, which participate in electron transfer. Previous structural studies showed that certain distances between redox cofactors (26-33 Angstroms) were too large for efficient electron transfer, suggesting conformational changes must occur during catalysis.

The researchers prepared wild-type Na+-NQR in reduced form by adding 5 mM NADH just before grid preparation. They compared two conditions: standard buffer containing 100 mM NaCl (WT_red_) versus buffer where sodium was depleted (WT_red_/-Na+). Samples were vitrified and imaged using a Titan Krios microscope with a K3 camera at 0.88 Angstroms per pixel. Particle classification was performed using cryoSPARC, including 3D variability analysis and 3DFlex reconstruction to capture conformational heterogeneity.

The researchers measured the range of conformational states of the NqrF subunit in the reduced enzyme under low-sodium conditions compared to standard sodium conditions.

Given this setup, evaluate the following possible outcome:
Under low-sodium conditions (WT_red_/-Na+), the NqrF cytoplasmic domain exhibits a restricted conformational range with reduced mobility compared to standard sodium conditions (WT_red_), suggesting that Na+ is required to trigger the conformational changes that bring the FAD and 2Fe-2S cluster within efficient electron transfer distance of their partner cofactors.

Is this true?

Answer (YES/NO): NO